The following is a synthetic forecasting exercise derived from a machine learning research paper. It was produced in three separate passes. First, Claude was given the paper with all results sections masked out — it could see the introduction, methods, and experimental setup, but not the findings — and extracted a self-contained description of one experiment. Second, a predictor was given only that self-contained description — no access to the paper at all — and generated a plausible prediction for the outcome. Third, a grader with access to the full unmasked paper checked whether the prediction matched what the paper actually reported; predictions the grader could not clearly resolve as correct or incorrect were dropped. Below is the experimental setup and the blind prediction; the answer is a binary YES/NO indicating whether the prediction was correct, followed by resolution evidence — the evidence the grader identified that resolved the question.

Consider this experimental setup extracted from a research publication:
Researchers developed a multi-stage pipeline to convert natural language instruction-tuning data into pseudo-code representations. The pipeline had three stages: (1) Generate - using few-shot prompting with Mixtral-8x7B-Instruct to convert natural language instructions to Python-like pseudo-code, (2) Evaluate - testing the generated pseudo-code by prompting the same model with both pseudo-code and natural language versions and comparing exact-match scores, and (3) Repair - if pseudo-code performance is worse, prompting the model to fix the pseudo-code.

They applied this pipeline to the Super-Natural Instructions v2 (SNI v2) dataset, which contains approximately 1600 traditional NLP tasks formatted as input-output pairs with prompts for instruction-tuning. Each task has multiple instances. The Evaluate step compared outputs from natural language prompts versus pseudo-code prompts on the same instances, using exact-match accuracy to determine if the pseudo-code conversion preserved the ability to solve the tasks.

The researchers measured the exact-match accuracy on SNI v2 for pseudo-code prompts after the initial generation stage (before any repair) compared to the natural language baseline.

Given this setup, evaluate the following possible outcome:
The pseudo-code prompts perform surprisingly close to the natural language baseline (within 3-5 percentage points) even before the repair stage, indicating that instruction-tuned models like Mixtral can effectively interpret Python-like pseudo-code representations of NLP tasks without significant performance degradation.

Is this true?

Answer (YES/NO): NO